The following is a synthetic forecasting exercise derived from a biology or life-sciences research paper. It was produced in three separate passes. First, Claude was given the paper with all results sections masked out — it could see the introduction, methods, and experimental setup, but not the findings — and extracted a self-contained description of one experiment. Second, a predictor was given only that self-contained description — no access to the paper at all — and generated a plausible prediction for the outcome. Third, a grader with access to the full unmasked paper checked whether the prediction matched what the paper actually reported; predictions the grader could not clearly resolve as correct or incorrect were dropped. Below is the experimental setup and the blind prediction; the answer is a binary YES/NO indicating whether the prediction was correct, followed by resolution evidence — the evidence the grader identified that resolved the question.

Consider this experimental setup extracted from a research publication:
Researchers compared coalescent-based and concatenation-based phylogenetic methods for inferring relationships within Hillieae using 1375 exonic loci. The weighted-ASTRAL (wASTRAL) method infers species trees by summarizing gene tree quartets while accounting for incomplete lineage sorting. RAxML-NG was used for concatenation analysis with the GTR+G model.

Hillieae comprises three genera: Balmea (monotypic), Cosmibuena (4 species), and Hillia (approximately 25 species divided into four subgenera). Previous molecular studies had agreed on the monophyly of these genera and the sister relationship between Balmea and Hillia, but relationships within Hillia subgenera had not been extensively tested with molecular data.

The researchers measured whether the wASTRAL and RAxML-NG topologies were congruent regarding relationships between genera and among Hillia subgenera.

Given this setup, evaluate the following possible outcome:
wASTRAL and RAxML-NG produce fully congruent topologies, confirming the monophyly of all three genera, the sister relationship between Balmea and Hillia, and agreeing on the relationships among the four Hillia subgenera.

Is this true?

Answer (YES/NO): NO